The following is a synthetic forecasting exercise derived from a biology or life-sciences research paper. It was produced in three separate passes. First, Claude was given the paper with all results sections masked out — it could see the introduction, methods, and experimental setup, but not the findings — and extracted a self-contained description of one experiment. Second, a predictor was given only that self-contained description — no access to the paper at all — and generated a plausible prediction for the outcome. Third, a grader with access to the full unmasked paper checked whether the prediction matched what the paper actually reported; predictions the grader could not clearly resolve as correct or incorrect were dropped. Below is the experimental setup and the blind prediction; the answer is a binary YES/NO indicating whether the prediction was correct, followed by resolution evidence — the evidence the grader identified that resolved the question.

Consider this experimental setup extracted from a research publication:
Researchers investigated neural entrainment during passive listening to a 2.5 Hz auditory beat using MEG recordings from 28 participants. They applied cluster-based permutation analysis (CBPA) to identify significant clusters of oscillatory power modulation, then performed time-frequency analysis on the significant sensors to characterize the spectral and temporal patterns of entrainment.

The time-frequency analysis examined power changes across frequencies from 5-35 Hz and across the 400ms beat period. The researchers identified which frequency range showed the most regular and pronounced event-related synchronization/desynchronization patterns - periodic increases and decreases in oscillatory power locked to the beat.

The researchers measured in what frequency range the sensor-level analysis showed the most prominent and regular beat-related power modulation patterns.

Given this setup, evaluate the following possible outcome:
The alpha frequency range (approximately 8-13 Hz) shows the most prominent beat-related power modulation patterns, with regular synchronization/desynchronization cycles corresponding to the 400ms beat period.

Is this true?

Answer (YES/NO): NO